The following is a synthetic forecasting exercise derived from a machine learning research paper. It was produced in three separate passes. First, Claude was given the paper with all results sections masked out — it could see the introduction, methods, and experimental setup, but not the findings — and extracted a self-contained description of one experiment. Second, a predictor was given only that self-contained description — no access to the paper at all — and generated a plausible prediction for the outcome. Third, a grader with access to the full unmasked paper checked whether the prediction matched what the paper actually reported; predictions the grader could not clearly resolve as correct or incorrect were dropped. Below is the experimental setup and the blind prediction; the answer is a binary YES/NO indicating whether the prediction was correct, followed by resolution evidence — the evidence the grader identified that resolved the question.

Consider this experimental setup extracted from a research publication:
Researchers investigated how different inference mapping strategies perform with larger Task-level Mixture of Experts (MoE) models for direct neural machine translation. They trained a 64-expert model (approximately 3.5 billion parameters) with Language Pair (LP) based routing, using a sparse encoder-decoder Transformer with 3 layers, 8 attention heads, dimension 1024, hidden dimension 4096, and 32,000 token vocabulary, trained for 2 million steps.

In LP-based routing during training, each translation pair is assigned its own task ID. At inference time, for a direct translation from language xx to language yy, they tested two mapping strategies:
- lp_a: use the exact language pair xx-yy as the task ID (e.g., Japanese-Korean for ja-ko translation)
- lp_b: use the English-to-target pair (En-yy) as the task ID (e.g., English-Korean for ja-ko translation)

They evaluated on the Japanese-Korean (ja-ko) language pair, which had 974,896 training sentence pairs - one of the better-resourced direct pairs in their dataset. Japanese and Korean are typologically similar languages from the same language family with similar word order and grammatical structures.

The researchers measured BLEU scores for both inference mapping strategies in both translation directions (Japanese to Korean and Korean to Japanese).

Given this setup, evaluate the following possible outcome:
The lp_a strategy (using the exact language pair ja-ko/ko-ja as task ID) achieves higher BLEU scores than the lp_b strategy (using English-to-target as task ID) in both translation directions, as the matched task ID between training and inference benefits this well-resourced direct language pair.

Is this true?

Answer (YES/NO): YES